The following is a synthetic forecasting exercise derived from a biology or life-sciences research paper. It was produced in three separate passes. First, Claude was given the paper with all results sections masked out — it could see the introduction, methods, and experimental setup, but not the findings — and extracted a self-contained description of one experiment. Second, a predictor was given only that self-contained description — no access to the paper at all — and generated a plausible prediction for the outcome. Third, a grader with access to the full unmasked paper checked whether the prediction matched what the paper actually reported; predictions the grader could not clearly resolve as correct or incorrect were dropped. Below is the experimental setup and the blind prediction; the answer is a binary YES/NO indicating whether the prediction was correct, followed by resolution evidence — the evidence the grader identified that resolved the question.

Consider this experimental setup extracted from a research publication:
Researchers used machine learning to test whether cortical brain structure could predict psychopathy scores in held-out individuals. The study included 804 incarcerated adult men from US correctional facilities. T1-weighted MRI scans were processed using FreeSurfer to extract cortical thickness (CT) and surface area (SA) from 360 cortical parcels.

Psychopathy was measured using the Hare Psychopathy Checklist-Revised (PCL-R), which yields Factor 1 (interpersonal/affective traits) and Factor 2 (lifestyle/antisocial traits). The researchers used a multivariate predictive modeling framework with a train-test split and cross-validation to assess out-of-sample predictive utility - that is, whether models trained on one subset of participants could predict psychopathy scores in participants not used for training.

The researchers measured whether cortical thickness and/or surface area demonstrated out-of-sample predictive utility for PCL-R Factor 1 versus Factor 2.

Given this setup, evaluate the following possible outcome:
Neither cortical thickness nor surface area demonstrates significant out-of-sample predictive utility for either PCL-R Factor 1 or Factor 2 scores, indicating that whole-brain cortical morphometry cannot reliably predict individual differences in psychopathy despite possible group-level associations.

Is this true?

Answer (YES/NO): NO